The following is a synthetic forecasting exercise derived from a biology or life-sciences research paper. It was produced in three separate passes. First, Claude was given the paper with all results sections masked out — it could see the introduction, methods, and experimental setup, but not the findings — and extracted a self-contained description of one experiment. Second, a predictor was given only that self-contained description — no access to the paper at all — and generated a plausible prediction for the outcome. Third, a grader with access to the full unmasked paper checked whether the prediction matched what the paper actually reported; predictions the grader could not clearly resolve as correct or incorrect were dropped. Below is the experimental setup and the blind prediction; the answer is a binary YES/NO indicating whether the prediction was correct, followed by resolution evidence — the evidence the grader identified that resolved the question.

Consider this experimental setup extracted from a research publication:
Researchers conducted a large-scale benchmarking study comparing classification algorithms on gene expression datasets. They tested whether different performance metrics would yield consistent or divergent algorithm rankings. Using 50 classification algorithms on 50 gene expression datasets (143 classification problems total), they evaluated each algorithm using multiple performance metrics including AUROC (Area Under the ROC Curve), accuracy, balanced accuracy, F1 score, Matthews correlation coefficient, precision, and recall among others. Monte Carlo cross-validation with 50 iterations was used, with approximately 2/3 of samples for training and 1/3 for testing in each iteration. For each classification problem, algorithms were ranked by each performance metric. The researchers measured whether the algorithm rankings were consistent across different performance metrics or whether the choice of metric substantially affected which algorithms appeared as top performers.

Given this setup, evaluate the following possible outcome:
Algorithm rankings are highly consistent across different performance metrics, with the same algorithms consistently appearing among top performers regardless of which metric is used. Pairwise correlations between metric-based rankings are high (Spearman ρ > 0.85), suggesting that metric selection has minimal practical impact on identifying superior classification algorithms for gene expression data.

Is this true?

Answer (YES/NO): NO